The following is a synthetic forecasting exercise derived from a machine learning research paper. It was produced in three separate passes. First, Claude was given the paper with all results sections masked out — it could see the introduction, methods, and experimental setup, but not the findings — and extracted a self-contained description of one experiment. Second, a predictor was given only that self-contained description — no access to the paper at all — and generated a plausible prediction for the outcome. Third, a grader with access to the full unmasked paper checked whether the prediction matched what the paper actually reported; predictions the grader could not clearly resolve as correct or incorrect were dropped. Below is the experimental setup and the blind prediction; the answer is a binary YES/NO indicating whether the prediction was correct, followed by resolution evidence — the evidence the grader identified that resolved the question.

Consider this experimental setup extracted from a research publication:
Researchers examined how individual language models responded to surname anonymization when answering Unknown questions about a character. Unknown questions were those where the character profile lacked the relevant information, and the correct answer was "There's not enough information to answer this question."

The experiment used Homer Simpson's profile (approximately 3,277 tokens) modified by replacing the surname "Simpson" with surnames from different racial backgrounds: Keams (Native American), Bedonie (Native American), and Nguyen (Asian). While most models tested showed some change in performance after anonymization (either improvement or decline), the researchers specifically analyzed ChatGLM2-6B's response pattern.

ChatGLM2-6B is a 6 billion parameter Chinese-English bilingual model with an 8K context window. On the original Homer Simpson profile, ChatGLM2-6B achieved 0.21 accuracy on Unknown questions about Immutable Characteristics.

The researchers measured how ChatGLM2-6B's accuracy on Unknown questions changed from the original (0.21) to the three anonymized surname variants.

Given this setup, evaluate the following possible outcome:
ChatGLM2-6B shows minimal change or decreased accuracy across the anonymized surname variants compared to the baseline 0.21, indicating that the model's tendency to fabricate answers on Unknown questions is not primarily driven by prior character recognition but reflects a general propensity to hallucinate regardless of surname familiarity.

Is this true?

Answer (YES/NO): YES